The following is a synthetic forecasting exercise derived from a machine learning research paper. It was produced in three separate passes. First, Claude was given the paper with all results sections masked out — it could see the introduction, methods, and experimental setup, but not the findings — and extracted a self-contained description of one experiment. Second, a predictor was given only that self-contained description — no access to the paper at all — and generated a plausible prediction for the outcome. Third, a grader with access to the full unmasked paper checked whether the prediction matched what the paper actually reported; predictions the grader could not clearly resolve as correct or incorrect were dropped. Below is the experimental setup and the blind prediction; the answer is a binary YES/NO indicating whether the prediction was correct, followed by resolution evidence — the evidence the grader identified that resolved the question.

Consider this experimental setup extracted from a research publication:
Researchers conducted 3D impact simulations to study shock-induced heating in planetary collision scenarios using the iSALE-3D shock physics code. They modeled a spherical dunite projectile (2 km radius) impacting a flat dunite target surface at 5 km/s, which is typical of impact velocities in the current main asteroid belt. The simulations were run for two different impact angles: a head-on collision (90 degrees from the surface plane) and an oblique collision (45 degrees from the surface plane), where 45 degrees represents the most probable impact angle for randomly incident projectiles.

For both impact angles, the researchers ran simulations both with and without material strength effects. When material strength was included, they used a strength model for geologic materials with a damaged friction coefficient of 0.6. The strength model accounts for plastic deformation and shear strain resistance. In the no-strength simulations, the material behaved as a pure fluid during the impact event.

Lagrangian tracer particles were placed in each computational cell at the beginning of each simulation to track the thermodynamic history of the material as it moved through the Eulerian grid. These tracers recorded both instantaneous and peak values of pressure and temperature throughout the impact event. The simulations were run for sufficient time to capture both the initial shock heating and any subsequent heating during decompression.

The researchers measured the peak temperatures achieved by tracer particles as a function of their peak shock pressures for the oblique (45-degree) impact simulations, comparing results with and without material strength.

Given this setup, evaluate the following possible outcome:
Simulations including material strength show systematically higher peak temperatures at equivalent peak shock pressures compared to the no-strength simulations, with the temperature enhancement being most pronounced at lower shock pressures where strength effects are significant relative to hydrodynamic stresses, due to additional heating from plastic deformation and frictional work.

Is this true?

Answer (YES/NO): YES